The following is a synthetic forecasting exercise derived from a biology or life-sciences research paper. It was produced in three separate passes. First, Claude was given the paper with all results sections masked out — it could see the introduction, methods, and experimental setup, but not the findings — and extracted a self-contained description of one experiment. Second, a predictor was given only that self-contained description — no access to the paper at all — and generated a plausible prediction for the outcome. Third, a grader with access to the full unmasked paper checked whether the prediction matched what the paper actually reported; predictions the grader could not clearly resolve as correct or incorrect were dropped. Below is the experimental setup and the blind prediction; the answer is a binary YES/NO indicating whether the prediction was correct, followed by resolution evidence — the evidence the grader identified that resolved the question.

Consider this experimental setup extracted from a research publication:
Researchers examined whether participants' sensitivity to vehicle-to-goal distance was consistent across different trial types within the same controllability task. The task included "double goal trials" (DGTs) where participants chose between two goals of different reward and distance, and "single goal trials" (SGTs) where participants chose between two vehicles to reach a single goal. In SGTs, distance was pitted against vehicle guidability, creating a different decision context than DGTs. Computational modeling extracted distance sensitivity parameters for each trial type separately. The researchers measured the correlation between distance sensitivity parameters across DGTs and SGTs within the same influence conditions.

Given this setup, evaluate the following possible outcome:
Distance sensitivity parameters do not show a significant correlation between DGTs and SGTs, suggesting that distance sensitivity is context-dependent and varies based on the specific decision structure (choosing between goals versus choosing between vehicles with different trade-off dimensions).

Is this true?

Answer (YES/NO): NO